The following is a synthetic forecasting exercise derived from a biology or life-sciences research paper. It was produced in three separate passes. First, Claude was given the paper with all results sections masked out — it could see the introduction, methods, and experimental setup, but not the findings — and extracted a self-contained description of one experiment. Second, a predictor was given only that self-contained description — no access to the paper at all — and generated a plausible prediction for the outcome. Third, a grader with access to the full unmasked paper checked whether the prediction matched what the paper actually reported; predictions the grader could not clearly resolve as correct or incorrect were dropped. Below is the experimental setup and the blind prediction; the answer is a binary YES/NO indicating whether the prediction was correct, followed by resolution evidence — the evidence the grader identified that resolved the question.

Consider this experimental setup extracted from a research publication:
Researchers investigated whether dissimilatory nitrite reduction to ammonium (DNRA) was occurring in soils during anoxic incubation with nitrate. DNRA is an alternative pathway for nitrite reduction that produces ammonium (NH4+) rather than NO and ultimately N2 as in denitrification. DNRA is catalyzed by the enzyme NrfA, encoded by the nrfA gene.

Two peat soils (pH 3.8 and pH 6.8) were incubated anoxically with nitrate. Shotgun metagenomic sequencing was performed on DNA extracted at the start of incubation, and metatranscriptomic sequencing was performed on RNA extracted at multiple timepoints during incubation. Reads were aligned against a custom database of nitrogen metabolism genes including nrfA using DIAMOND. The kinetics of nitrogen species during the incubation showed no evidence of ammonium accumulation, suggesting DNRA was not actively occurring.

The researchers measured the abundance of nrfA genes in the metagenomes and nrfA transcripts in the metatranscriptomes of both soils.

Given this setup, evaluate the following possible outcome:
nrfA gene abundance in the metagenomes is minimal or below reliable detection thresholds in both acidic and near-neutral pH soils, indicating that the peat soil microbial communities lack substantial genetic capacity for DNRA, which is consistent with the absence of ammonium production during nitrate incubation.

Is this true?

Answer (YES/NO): NO